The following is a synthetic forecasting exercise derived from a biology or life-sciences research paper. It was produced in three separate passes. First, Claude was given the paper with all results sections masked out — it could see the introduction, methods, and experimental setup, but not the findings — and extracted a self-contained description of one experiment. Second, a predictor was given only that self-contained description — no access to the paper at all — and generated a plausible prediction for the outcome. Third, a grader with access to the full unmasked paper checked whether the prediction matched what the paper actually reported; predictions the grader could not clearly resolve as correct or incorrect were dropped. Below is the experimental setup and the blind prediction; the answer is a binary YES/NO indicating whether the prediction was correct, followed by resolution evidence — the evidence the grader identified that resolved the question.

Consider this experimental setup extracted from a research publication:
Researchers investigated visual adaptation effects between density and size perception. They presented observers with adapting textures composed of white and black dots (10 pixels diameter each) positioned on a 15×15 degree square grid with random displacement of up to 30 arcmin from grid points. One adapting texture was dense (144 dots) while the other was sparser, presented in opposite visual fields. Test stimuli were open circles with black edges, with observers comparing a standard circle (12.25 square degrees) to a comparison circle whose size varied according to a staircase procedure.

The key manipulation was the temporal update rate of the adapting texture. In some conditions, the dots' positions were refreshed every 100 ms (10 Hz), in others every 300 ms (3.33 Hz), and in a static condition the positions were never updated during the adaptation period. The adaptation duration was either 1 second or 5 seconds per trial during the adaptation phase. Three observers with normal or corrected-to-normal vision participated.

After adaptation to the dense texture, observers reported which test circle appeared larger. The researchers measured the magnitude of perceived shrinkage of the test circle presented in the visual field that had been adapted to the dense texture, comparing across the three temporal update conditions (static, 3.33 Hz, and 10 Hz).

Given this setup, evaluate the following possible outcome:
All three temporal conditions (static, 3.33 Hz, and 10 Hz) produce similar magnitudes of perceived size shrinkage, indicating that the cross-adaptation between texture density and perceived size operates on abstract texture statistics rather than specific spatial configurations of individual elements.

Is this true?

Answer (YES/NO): NO